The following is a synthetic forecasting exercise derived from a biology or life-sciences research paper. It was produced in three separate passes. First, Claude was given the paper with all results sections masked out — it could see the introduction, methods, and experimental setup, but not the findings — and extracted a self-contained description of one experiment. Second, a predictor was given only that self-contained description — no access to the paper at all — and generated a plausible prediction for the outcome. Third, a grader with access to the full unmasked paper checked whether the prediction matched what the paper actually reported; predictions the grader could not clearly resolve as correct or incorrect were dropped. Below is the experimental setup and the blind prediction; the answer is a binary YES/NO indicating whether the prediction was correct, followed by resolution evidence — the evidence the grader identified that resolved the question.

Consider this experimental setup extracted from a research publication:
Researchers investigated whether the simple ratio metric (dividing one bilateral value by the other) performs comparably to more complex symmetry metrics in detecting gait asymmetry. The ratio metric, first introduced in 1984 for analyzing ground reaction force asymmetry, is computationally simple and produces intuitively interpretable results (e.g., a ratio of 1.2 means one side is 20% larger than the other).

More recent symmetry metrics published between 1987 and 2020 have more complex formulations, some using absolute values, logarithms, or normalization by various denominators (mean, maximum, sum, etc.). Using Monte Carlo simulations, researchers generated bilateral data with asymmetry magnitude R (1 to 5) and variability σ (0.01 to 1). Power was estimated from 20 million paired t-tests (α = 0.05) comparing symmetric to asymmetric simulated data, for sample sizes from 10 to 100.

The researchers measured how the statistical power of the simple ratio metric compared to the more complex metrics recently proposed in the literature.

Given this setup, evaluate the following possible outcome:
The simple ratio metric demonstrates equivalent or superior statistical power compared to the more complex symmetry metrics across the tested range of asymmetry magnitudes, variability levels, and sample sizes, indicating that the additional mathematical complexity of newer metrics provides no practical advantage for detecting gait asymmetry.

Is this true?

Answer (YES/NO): NO